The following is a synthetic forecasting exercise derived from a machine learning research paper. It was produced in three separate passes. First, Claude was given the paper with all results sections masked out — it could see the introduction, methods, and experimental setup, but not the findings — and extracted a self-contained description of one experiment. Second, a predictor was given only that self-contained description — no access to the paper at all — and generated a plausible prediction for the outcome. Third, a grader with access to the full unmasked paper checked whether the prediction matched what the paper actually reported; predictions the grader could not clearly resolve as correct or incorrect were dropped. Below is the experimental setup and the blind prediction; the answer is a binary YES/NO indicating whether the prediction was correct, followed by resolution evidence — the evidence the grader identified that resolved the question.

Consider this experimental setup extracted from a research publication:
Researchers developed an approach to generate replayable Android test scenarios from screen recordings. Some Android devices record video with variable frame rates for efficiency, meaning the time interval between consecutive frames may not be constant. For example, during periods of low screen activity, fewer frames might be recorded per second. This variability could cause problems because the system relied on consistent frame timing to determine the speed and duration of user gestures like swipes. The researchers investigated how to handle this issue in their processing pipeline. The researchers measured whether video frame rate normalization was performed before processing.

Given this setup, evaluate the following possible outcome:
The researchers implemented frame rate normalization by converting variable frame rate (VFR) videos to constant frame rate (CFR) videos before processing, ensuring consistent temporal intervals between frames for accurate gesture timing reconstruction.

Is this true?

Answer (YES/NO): YES